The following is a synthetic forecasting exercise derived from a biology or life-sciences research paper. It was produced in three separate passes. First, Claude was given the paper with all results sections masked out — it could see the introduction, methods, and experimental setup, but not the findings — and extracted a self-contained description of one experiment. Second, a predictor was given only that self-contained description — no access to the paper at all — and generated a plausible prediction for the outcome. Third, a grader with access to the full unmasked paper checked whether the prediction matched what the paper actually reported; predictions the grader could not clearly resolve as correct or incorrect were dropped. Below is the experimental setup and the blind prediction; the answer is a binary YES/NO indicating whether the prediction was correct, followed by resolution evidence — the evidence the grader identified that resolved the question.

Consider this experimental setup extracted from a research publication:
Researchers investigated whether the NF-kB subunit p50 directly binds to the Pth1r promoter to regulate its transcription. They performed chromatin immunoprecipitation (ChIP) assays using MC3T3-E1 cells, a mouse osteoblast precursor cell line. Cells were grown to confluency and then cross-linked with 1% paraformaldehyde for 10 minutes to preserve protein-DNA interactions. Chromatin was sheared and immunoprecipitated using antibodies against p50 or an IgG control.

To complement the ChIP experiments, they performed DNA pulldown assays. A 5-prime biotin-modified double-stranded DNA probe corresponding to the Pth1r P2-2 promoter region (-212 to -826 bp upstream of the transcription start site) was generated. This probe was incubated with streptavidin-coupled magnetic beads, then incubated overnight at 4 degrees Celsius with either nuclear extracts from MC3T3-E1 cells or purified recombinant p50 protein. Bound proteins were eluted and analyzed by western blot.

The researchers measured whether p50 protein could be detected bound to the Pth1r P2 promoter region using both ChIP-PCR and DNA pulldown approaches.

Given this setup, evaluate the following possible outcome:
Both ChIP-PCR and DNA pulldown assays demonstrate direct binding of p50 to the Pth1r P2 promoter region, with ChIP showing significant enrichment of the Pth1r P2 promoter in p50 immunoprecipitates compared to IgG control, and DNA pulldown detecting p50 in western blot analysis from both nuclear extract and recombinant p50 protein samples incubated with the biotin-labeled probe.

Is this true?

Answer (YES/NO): YES